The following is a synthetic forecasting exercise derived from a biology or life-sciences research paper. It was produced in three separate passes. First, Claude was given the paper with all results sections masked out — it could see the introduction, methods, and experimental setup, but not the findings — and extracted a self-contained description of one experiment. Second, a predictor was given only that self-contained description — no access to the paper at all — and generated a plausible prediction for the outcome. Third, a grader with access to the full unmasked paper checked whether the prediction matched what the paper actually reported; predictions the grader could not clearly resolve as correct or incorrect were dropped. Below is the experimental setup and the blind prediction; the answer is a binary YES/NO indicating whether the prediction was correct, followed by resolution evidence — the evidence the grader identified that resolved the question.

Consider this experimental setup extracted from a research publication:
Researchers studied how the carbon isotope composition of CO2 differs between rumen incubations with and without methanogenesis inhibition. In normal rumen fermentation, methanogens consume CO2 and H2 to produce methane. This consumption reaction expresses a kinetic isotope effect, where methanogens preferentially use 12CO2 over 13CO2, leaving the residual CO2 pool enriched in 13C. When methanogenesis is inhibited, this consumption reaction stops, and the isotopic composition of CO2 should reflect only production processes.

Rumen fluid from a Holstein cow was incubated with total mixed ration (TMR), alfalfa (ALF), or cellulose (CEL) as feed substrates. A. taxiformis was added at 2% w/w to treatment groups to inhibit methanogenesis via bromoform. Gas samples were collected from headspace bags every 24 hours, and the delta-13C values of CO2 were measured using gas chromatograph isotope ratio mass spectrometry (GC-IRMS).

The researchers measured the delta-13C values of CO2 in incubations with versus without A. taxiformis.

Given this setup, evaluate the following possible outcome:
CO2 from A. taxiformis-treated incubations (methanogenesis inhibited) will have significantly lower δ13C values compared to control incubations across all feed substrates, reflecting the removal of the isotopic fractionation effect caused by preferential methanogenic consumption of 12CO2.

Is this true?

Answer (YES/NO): YES